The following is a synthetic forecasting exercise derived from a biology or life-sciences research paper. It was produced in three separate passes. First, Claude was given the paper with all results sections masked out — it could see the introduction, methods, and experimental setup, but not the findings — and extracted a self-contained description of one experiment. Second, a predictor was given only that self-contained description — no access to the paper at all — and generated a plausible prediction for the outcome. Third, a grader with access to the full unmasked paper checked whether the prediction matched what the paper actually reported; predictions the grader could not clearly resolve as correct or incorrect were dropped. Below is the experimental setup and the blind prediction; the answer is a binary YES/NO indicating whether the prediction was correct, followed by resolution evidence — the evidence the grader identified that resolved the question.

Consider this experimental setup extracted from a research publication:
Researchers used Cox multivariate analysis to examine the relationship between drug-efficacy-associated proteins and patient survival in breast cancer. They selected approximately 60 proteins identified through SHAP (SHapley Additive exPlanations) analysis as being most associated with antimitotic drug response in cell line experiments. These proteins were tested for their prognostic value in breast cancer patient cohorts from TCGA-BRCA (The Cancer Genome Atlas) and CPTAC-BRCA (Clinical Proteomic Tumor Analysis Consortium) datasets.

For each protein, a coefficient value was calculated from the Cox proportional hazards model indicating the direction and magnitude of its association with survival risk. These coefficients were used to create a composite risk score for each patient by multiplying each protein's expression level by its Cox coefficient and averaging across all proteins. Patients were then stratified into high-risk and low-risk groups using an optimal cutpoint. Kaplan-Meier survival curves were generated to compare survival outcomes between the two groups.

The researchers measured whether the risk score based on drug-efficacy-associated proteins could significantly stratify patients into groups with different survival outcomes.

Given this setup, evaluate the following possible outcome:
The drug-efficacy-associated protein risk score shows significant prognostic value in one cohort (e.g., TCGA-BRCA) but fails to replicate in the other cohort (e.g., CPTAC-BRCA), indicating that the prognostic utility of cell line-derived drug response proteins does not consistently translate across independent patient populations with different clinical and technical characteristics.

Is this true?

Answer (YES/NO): NO